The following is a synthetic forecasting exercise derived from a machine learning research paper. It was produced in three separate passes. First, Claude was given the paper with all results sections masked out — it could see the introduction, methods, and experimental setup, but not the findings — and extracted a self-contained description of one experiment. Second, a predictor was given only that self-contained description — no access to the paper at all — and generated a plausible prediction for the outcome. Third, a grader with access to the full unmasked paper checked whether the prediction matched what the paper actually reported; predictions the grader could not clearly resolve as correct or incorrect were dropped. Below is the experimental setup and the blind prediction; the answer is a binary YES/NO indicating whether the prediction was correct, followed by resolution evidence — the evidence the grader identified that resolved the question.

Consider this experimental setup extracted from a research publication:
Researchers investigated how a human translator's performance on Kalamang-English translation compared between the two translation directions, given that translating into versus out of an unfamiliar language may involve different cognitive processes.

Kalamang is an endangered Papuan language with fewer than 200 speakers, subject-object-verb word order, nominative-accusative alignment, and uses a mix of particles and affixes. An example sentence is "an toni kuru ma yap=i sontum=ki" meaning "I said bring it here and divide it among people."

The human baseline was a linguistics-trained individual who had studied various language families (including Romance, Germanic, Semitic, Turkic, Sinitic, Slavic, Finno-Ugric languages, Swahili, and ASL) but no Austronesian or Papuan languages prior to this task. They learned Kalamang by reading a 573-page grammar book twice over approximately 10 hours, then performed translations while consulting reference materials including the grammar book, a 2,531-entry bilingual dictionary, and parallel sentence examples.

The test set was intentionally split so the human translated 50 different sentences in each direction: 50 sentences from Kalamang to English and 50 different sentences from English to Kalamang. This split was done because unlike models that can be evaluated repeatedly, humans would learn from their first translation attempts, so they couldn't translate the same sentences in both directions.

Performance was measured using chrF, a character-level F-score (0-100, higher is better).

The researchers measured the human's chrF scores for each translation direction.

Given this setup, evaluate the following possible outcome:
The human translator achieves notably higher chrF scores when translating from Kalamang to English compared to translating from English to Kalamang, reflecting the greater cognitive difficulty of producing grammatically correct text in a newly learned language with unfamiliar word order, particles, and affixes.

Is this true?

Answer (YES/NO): NO